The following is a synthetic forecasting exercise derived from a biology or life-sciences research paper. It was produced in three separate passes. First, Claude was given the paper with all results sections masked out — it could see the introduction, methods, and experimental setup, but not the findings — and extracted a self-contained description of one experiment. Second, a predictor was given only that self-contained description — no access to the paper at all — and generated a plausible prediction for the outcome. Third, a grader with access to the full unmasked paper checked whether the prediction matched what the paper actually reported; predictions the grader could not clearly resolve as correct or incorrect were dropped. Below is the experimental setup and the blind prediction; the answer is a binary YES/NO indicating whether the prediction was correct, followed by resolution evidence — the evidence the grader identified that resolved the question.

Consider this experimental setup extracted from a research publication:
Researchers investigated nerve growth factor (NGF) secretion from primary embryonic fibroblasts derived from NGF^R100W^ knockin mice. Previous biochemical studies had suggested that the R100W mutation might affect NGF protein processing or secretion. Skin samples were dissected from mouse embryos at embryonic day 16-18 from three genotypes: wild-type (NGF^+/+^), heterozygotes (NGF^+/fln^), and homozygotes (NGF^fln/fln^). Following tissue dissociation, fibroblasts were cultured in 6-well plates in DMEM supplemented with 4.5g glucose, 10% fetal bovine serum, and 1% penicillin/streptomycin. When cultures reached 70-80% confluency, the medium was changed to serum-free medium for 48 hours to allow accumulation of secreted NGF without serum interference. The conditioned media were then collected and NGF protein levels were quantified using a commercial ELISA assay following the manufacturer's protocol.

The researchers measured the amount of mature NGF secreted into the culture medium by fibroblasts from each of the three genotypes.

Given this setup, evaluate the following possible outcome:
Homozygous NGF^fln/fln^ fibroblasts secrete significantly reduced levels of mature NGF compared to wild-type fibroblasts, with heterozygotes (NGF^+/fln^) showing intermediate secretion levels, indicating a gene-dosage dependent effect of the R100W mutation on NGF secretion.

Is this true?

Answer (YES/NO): NO